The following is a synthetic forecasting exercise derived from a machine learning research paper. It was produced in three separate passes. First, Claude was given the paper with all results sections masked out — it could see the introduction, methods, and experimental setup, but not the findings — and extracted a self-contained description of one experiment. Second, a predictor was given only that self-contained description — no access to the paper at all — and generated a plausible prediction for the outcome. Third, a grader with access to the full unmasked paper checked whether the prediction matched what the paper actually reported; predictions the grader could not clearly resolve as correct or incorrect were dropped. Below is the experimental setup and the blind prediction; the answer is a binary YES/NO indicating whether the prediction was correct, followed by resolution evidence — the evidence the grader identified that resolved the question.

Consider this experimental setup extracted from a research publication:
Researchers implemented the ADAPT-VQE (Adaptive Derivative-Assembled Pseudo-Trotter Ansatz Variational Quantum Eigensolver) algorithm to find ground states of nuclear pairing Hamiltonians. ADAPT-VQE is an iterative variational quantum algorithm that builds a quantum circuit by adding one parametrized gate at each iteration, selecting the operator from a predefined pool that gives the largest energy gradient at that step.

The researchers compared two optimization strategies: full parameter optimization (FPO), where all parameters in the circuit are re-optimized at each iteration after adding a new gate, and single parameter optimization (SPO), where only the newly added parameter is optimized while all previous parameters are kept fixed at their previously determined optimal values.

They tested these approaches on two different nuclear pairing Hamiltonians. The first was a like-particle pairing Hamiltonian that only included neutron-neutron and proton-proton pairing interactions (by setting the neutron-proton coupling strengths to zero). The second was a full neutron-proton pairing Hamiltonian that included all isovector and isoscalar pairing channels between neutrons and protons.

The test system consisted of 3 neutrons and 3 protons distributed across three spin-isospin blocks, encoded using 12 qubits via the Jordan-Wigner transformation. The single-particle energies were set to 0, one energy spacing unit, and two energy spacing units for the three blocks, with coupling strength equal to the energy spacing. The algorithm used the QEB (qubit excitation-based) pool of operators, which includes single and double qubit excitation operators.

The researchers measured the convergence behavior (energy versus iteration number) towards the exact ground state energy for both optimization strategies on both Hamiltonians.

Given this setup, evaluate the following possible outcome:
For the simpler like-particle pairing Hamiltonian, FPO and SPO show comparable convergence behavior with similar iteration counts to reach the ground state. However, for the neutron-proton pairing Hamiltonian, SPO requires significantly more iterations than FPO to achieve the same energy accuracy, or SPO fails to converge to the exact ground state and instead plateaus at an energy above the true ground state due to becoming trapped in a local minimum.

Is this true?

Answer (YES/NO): YES